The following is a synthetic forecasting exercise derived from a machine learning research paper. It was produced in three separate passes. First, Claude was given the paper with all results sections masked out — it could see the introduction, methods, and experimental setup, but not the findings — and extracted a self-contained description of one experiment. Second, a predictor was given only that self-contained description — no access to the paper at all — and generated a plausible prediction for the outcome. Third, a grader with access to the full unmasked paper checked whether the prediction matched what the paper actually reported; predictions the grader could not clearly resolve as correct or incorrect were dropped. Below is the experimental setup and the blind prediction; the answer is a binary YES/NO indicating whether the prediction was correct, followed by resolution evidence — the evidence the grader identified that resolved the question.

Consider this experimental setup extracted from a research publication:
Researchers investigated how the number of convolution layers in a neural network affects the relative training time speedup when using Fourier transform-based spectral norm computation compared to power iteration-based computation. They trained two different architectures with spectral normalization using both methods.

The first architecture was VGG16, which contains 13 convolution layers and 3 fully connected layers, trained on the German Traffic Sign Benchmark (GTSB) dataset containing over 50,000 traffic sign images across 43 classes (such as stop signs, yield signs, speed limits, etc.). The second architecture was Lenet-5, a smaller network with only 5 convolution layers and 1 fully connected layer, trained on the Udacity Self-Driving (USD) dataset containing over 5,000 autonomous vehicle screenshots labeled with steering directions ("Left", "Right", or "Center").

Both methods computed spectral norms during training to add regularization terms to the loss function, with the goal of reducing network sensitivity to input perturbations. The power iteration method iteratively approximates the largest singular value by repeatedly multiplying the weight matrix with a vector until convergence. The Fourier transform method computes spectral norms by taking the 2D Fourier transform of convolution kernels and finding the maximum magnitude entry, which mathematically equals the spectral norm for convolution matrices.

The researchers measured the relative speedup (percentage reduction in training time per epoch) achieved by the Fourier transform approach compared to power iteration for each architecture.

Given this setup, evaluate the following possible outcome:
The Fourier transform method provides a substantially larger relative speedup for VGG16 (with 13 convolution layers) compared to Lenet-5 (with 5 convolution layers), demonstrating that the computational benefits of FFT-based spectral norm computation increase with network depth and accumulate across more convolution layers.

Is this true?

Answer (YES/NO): YES